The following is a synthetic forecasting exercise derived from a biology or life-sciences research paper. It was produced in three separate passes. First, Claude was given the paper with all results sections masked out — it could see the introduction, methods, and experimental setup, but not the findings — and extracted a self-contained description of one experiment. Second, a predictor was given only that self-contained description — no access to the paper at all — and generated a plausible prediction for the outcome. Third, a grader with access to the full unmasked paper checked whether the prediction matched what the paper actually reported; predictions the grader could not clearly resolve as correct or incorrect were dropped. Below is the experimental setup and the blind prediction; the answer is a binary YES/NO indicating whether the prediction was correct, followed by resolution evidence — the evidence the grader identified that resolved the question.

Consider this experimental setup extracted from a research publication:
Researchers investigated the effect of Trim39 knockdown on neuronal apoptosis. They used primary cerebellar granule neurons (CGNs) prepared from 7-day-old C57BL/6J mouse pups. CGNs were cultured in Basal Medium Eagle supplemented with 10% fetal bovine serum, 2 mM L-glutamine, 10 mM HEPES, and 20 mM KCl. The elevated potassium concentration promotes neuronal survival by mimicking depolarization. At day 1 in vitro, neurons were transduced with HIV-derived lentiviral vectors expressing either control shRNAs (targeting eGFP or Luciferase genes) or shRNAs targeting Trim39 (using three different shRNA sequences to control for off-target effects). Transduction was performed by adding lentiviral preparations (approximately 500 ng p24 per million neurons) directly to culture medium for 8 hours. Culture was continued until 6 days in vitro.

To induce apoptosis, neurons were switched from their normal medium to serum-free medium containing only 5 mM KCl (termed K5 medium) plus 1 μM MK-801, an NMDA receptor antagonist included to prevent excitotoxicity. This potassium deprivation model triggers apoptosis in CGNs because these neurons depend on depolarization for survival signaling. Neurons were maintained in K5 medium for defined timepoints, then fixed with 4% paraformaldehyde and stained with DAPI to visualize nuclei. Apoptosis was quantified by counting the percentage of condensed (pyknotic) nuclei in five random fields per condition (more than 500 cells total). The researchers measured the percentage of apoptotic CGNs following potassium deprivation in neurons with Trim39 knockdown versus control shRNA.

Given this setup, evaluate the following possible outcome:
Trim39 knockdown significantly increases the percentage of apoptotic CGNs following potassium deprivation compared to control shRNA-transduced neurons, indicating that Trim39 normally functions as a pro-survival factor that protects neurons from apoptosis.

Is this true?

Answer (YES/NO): YES